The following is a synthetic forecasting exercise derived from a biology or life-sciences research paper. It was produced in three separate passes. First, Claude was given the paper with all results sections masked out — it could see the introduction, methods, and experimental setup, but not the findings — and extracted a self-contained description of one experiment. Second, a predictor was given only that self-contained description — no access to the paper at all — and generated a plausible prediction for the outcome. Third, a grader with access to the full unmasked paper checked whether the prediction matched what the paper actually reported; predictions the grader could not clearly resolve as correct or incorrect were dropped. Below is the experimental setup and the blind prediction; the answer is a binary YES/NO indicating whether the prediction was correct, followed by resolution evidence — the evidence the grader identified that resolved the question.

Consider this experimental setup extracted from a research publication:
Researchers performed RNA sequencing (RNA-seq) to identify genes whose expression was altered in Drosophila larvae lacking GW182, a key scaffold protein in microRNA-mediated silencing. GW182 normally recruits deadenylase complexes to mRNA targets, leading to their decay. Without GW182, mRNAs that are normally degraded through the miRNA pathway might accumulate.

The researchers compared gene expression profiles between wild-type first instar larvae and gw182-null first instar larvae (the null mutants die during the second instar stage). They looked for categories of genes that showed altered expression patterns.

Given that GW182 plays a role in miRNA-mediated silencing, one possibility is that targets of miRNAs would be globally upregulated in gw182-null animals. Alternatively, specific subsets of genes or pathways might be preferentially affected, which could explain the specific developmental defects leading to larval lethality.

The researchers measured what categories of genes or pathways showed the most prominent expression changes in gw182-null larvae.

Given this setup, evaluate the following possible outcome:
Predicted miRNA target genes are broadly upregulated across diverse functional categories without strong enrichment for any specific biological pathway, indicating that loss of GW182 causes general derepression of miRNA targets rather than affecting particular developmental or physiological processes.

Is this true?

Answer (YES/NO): NO